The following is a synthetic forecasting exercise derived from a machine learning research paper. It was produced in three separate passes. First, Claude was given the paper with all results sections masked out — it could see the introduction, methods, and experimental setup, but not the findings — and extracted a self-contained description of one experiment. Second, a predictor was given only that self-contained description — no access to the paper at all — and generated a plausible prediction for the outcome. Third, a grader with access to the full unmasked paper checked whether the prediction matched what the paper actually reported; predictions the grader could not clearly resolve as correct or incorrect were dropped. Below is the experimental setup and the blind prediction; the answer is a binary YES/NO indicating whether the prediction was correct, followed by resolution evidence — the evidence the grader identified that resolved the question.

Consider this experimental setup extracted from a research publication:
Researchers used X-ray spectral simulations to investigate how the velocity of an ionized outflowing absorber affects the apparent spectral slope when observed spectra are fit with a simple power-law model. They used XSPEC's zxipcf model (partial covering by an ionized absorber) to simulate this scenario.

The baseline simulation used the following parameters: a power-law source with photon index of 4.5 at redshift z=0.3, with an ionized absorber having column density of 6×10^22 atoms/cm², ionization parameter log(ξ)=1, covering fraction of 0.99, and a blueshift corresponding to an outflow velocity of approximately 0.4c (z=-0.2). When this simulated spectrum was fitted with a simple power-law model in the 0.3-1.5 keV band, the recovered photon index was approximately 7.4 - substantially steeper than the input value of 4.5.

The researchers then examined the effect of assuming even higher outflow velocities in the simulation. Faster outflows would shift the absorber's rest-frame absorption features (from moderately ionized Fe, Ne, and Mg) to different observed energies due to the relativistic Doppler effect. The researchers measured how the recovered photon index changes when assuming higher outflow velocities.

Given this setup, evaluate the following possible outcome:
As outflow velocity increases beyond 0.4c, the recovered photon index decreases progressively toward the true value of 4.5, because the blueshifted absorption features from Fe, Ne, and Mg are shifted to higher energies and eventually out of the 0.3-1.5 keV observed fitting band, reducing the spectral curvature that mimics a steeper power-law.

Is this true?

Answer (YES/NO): NO